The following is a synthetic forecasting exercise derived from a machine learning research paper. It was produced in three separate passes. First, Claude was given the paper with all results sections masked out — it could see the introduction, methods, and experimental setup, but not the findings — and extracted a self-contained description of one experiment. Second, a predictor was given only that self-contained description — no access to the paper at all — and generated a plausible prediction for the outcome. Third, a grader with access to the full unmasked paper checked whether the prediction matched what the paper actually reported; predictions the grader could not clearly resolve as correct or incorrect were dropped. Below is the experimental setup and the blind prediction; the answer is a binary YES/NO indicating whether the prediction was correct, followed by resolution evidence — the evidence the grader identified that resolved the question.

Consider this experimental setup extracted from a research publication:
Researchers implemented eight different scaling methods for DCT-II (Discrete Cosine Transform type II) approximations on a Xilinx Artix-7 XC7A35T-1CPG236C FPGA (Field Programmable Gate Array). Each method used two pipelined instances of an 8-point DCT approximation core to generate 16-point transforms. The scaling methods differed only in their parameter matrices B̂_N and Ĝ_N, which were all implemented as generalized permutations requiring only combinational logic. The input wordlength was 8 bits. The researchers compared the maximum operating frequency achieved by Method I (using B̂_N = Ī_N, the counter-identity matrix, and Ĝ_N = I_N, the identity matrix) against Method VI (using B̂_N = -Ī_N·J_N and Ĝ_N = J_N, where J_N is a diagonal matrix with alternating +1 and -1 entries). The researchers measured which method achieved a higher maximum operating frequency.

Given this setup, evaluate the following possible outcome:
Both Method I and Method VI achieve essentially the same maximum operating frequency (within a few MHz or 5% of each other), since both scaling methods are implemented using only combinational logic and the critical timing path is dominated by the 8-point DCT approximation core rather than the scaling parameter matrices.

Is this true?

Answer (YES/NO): NO